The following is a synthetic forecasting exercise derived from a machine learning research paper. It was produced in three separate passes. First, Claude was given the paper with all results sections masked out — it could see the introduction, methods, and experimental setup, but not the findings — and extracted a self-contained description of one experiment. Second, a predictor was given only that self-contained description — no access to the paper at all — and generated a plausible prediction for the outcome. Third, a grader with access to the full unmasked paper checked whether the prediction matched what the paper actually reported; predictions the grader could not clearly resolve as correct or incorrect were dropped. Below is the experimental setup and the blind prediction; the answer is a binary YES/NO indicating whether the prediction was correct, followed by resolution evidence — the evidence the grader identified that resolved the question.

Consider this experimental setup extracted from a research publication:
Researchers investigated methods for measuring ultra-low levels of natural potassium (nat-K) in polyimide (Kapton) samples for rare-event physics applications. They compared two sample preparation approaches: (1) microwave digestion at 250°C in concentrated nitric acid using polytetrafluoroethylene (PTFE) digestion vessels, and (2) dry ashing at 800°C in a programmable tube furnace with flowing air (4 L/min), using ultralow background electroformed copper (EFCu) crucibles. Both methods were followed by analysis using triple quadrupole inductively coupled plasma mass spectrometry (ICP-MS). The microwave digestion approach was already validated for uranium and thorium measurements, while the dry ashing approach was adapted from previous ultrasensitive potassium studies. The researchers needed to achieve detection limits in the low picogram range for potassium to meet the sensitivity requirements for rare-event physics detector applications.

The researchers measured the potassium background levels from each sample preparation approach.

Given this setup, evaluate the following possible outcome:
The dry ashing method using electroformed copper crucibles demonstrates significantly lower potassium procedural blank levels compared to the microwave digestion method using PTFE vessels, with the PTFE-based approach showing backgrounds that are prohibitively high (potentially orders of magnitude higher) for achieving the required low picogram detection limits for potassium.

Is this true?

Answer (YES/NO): YES